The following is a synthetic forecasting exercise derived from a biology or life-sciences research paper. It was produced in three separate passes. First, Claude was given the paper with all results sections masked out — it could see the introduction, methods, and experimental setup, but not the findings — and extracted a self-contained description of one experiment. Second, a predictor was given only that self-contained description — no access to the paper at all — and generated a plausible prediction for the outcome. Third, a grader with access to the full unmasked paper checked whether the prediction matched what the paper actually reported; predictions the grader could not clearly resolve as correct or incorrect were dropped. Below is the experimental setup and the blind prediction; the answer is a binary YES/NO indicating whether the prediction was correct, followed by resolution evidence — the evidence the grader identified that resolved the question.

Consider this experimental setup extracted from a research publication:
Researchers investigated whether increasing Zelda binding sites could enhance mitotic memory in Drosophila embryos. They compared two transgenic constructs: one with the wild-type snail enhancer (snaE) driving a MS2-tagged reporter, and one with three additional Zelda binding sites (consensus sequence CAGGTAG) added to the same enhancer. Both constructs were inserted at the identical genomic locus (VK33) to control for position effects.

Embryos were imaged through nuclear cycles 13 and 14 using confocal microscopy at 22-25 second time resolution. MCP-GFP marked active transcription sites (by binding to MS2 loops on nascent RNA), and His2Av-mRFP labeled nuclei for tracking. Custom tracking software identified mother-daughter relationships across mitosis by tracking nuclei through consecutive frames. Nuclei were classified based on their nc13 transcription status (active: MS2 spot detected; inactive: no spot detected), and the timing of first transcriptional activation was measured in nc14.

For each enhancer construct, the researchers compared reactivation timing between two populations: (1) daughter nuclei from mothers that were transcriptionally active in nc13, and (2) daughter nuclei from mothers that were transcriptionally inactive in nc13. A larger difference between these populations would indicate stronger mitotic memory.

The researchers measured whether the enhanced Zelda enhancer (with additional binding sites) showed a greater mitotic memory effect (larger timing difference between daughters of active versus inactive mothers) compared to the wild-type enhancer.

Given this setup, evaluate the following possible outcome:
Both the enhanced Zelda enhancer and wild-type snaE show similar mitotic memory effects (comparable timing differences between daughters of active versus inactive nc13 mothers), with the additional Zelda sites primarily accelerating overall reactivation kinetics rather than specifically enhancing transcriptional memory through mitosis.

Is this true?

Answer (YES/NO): NO